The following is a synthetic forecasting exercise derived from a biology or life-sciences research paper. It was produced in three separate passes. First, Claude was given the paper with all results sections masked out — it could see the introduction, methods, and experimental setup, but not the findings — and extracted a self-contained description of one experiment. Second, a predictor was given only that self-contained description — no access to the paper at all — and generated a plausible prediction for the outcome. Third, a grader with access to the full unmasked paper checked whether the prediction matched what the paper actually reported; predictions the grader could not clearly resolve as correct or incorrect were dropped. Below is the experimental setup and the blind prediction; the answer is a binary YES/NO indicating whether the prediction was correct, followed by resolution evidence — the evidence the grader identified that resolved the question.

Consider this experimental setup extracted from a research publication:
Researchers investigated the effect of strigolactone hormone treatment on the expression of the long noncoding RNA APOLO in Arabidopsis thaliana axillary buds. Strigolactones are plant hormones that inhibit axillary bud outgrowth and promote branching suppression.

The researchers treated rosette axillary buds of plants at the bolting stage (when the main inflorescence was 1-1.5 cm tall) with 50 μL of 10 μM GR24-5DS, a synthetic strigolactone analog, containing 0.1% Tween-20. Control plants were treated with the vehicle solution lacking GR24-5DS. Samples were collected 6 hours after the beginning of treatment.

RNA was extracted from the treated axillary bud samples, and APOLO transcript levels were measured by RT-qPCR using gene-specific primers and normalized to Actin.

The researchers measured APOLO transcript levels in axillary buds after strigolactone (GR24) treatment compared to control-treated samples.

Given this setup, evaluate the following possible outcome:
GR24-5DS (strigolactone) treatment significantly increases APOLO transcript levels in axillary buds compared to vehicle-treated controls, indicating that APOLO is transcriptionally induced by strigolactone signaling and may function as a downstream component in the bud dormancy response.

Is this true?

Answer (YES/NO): NO